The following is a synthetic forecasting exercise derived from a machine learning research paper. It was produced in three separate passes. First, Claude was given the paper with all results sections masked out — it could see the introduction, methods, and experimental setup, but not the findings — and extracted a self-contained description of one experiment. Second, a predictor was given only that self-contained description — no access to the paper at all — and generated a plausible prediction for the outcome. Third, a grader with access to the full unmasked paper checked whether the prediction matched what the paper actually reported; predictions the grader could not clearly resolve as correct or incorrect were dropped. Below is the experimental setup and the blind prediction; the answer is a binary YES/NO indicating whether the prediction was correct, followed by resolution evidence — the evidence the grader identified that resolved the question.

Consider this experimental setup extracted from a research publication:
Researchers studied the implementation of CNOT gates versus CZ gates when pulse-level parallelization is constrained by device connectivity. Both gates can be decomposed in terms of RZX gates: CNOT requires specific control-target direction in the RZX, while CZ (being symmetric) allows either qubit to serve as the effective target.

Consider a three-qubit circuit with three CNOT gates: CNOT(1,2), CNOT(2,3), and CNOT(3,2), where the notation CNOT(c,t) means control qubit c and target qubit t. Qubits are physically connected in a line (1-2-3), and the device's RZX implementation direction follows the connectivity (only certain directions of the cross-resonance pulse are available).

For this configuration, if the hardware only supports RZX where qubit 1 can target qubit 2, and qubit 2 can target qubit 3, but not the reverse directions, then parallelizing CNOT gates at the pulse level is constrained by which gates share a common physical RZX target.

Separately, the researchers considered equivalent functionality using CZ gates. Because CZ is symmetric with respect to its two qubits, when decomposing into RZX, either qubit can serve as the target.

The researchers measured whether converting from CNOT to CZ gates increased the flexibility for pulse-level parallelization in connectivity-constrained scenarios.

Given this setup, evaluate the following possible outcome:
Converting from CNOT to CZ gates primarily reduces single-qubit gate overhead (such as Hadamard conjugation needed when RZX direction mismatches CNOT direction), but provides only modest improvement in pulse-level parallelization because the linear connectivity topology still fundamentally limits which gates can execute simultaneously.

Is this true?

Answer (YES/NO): NO